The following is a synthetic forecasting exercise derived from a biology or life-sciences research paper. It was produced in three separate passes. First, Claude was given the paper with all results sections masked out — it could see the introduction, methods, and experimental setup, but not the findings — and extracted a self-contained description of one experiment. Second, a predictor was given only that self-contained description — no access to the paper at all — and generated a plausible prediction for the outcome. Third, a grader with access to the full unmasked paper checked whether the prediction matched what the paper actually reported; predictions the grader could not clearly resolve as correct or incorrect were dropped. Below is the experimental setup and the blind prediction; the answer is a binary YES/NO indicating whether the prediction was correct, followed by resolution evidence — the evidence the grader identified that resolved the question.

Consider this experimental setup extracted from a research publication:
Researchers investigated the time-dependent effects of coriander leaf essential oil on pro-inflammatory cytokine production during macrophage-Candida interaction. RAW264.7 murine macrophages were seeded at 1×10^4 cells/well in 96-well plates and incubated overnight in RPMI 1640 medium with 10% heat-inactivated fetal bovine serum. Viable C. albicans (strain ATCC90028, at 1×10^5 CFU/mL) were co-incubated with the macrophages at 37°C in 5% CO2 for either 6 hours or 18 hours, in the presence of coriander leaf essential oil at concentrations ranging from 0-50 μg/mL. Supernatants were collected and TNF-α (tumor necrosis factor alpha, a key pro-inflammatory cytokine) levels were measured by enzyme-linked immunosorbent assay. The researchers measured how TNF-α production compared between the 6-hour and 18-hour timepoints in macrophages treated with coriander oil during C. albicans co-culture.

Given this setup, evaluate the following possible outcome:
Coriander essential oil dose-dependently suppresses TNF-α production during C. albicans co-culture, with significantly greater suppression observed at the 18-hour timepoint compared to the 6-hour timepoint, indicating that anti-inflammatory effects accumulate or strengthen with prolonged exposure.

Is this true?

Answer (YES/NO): NO